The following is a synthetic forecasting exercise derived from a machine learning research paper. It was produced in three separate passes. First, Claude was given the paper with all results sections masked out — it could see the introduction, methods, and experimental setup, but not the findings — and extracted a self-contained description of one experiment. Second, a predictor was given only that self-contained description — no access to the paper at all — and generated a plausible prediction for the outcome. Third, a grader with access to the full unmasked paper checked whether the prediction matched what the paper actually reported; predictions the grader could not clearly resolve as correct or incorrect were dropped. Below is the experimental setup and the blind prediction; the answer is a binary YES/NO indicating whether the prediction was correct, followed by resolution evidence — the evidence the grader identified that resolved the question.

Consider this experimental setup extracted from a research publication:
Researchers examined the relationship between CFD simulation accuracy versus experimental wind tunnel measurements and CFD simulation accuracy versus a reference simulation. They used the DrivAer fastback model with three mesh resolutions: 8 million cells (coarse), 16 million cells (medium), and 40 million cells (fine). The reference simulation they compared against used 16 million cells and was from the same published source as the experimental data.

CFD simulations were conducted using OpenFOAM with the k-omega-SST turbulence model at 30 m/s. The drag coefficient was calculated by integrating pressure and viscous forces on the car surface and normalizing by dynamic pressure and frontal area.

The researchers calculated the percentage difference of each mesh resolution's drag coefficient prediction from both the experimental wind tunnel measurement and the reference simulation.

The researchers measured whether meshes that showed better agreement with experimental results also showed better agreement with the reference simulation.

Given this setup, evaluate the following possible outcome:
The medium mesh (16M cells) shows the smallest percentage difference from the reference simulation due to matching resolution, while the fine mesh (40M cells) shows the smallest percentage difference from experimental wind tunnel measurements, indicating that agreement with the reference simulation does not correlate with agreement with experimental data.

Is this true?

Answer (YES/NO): NO